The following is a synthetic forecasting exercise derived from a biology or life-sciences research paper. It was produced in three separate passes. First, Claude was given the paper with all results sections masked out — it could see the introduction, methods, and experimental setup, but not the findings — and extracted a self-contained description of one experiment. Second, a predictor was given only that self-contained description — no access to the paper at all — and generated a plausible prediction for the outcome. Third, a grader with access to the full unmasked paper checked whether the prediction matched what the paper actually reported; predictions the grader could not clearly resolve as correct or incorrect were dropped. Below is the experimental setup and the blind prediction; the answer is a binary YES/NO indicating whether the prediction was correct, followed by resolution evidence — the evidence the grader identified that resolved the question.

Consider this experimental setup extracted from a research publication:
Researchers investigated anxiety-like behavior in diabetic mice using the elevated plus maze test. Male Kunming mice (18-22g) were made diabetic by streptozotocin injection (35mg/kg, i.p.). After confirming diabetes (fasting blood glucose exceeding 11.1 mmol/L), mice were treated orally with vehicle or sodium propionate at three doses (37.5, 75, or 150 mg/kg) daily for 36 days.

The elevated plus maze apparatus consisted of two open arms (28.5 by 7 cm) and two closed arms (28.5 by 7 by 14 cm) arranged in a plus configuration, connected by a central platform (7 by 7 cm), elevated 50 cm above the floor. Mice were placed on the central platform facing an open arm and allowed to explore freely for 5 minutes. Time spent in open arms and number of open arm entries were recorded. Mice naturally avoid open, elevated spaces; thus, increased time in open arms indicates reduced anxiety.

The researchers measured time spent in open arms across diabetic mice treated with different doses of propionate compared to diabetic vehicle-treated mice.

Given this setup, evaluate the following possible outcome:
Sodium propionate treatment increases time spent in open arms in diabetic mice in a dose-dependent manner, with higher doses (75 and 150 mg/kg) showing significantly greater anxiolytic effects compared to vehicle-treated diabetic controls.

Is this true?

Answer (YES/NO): NO